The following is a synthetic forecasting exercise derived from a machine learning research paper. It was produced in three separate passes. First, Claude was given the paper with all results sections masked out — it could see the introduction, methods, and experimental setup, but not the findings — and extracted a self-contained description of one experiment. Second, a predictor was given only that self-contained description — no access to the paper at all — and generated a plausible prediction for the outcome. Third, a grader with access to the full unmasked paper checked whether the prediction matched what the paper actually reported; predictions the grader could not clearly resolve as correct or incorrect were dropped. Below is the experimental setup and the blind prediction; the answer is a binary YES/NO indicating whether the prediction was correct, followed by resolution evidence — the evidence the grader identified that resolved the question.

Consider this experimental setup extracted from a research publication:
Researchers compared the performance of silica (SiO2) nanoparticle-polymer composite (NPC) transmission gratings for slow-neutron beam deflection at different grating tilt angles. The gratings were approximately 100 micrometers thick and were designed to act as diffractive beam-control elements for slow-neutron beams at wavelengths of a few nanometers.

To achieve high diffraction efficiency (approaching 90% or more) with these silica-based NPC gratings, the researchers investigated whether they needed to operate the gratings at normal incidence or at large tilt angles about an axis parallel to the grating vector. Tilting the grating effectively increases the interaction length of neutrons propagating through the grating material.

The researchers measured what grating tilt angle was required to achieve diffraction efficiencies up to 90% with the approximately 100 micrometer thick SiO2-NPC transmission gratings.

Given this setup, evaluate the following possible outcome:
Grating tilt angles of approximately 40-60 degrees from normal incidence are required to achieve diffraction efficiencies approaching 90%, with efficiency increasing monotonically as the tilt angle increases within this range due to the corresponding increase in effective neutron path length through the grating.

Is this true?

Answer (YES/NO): NO